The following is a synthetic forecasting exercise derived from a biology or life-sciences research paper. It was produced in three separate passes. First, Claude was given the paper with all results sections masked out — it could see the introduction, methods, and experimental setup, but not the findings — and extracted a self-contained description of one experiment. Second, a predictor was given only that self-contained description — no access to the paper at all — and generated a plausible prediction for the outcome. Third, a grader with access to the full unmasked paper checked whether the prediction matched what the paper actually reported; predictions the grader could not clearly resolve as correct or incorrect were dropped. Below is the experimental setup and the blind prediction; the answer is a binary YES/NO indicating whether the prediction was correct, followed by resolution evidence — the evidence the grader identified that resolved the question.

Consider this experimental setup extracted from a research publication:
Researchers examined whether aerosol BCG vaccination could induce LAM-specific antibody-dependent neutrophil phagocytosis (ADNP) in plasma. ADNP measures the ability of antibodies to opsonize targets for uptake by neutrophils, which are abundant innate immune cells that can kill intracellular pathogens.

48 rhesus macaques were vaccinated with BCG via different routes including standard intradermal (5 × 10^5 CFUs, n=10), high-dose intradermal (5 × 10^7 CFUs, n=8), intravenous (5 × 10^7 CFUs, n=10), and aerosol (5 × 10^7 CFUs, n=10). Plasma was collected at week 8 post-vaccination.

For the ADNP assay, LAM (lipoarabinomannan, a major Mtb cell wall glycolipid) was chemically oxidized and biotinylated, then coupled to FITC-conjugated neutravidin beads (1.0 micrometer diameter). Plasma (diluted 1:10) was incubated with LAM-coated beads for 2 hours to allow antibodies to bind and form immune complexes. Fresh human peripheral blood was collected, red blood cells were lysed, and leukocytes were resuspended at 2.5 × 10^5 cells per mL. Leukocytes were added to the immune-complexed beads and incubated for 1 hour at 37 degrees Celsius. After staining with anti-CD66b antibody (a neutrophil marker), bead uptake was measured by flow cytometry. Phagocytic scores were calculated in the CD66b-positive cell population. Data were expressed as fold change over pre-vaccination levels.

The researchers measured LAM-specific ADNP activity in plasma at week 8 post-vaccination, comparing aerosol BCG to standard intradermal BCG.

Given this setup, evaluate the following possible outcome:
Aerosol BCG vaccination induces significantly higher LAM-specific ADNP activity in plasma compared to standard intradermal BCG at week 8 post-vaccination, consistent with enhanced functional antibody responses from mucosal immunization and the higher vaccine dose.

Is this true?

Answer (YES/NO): NO